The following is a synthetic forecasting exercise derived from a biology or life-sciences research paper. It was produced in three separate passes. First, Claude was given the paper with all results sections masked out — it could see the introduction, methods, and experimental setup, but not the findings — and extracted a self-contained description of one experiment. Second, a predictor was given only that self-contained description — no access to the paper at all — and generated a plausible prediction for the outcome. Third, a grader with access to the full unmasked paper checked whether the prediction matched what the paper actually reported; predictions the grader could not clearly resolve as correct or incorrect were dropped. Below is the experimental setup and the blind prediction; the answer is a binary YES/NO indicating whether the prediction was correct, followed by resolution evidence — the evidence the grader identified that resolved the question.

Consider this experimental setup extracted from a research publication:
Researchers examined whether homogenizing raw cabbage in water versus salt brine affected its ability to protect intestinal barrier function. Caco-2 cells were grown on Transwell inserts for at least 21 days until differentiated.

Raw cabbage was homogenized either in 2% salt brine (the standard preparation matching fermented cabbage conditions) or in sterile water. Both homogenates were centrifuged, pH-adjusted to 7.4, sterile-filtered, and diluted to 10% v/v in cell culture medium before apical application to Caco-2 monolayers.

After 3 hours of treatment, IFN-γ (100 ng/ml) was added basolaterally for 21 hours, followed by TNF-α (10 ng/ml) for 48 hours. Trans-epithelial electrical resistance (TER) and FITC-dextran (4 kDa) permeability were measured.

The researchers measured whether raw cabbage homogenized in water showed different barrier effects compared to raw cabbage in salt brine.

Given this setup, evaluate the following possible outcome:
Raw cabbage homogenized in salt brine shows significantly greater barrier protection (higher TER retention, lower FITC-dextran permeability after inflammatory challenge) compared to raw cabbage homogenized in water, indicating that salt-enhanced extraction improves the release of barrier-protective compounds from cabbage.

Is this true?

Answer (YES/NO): NO